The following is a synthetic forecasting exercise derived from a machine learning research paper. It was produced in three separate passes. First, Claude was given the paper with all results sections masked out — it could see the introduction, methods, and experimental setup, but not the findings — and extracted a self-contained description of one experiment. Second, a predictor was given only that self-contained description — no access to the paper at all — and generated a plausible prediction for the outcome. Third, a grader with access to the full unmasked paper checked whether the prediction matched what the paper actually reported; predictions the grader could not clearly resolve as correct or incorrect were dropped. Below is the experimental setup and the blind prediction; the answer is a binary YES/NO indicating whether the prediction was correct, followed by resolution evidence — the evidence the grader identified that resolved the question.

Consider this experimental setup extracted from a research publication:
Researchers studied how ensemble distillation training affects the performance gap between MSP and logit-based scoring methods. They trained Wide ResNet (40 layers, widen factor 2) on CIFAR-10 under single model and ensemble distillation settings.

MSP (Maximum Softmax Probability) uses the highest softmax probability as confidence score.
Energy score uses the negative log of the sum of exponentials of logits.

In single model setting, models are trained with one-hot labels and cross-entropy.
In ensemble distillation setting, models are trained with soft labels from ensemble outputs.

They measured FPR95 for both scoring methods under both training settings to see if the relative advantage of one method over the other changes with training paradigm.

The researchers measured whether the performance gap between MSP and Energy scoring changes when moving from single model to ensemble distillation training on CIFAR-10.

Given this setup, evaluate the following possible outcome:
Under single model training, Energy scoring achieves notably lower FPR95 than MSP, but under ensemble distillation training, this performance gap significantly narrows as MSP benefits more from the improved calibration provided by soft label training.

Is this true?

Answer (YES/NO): NO